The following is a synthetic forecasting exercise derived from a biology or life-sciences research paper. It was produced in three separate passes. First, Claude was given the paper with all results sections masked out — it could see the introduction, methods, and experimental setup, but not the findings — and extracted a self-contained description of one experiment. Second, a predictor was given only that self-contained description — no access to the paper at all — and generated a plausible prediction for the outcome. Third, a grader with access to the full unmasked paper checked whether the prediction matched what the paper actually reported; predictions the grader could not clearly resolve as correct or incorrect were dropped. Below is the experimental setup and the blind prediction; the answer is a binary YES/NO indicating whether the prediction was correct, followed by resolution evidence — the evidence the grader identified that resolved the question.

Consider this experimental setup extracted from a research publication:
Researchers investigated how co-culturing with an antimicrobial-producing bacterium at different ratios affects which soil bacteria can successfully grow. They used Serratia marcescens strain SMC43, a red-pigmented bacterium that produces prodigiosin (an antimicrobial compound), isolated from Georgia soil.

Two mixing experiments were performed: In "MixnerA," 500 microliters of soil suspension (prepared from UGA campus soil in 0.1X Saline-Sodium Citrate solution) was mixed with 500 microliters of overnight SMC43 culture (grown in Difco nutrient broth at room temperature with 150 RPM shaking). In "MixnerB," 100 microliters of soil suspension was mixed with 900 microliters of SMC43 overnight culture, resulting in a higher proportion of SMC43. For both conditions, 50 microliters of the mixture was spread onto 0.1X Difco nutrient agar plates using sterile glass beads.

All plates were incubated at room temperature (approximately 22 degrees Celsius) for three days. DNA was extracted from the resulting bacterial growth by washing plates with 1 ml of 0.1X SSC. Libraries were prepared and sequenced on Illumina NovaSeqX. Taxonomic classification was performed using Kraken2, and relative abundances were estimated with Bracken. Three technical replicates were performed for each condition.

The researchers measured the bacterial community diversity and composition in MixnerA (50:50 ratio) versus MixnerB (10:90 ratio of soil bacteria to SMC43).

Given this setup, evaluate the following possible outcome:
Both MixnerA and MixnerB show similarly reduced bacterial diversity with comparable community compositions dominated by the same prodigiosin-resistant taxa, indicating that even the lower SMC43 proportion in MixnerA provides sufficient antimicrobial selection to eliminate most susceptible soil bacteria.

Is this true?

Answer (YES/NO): NO